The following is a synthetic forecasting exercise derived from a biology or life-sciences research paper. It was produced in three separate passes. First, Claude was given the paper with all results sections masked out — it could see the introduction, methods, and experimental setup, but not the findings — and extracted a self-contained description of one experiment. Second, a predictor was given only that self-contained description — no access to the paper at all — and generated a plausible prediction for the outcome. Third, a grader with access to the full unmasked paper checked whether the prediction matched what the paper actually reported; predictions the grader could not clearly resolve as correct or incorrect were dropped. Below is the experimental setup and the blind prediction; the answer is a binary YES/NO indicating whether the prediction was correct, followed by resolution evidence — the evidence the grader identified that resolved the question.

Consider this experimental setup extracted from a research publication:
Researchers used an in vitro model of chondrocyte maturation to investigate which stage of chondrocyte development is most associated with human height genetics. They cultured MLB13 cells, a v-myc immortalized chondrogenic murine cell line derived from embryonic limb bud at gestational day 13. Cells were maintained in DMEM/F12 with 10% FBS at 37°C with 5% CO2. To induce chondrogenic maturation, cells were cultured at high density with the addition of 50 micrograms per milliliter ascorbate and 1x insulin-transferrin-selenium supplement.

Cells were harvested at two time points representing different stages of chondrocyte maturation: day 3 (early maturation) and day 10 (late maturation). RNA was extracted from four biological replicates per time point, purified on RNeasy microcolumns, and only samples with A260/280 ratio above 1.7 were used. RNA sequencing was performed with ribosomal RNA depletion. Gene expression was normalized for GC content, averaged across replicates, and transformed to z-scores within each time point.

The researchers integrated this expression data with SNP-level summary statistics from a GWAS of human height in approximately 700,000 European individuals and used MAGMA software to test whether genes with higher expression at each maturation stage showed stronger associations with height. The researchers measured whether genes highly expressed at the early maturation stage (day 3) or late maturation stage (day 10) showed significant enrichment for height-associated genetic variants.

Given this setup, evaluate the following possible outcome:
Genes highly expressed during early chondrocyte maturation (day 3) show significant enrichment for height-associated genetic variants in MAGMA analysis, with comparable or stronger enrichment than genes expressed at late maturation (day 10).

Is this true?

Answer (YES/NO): YES